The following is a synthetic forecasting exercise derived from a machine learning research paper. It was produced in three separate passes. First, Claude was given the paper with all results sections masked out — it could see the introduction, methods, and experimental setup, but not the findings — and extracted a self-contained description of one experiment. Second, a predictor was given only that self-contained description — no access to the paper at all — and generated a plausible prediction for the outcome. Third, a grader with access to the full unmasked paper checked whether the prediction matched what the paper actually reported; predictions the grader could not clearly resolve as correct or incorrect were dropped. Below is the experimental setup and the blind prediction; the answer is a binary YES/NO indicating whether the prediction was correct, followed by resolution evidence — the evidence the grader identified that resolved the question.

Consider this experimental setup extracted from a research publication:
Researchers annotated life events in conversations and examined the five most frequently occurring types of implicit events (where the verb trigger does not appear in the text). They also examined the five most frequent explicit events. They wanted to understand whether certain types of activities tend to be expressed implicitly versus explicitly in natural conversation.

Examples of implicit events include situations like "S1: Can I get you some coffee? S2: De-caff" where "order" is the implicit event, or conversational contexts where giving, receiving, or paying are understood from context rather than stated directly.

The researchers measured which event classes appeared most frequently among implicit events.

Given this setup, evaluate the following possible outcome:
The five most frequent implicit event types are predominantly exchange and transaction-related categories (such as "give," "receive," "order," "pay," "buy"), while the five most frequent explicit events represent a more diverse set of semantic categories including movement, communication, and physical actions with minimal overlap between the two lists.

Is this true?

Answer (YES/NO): NO